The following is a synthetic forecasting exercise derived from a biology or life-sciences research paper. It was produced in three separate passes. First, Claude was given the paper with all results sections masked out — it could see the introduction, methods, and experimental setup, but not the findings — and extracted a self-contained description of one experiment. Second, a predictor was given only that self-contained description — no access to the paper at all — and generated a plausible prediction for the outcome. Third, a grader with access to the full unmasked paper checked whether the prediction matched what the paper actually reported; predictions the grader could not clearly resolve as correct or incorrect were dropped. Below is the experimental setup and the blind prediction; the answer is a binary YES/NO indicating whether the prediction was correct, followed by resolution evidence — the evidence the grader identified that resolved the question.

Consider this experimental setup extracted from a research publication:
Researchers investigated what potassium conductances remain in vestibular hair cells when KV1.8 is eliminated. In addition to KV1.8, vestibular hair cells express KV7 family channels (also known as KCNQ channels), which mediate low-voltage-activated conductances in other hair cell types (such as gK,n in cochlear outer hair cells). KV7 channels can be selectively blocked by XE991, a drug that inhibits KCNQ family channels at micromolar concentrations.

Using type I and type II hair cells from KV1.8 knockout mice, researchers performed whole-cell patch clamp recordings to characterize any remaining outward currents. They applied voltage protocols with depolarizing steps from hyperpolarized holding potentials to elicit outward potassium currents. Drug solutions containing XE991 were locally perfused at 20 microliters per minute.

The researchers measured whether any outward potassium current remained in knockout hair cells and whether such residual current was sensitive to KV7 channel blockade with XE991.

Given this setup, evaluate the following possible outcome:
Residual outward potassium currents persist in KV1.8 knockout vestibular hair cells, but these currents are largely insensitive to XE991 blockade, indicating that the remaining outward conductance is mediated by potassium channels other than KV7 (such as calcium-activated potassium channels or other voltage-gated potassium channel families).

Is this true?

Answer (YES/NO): NO